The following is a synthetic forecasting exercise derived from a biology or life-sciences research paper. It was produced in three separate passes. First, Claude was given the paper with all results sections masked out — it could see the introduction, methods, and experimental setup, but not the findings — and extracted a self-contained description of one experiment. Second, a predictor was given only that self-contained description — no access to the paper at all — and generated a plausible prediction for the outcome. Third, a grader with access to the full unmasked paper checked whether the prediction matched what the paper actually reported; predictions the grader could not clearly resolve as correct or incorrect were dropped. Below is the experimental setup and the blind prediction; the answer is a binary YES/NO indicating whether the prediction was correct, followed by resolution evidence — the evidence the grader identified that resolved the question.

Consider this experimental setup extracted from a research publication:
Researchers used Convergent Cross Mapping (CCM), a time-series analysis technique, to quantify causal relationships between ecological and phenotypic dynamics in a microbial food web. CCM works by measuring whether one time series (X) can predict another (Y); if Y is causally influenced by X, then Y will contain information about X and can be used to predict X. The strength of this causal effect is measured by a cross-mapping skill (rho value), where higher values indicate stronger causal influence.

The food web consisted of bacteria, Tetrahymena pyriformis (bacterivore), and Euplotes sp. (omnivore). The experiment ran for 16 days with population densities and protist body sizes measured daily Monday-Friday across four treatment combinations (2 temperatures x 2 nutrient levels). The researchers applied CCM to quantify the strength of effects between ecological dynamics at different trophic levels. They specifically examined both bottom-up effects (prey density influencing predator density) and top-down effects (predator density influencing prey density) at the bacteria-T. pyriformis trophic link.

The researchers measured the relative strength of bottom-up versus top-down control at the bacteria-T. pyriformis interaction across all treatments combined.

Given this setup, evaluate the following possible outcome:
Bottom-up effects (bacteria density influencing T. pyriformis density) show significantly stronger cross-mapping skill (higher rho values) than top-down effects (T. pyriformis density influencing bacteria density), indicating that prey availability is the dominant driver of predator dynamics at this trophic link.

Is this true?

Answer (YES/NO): NO